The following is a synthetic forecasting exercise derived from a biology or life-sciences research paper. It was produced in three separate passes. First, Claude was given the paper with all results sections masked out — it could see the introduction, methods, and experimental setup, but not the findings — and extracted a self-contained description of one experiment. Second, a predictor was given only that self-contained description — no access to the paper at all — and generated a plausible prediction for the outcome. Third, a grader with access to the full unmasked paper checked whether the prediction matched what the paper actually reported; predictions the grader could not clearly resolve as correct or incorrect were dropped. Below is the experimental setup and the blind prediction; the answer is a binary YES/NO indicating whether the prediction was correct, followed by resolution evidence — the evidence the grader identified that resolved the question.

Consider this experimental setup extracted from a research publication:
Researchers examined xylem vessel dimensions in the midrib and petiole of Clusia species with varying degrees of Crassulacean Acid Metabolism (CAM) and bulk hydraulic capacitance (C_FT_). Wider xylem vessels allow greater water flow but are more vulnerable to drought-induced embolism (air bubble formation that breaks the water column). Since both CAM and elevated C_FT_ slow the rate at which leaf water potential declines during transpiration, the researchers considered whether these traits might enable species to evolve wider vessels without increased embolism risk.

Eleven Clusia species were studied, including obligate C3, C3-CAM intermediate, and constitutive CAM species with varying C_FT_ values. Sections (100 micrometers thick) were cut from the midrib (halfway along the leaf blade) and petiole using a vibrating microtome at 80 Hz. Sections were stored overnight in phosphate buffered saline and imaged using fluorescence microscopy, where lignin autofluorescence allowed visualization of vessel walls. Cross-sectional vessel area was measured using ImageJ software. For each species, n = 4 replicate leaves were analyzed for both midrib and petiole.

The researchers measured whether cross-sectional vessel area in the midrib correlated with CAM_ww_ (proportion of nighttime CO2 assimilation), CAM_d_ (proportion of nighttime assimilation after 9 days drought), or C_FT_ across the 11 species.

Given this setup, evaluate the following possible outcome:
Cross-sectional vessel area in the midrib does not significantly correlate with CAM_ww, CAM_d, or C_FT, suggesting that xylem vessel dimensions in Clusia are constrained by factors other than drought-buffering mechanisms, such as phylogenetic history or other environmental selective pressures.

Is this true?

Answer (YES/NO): YES